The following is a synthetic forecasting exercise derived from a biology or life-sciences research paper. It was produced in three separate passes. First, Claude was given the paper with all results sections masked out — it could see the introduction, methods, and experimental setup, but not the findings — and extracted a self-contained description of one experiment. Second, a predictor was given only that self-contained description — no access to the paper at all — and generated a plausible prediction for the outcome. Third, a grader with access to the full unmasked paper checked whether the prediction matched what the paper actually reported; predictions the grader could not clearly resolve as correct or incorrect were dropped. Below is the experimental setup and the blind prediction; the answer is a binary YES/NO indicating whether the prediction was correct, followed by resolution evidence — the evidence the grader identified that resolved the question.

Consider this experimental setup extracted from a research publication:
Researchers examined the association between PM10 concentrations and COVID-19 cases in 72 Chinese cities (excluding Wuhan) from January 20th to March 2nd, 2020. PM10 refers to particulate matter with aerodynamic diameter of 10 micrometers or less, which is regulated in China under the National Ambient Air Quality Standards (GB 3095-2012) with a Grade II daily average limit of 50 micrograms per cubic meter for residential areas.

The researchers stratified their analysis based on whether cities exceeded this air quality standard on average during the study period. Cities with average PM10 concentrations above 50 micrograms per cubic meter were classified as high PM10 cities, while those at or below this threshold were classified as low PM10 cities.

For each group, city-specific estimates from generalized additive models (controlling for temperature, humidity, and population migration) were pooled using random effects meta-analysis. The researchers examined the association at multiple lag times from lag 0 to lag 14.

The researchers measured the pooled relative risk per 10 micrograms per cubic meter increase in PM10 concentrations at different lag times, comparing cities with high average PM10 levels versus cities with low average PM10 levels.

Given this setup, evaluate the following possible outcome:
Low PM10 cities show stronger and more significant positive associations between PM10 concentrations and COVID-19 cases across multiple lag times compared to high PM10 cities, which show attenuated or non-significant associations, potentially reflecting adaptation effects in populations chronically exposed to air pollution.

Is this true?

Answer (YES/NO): YES